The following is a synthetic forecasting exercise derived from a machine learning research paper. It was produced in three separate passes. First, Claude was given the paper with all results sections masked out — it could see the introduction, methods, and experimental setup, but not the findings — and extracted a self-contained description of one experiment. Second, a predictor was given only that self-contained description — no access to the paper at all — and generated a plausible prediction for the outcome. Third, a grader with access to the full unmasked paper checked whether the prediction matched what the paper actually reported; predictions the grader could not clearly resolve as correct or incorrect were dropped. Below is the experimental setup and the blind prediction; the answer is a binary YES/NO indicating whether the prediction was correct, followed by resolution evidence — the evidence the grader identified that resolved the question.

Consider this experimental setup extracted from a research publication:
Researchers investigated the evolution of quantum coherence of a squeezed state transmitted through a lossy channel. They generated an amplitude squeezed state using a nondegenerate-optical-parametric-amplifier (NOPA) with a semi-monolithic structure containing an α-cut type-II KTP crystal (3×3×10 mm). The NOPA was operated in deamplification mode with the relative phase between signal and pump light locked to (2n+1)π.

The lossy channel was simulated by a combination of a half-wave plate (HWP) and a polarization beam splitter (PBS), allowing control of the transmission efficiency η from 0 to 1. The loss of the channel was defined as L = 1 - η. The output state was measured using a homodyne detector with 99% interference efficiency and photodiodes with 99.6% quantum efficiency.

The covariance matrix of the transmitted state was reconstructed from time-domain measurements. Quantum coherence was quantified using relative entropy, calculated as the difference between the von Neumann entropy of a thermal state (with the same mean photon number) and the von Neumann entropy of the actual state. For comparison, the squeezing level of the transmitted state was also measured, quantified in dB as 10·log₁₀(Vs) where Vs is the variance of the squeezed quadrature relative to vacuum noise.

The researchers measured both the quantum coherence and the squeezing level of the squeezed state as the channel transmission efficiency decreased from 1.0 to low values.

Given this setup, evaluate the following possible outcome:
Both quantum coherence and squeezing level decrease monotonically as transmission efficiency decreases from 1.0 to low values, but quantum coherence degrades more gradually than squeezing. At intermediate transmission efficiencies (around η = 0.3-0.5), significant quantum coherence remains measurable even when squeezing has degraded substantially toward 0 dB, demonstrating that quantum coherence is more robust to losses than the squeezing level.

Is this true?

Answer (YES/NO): NO